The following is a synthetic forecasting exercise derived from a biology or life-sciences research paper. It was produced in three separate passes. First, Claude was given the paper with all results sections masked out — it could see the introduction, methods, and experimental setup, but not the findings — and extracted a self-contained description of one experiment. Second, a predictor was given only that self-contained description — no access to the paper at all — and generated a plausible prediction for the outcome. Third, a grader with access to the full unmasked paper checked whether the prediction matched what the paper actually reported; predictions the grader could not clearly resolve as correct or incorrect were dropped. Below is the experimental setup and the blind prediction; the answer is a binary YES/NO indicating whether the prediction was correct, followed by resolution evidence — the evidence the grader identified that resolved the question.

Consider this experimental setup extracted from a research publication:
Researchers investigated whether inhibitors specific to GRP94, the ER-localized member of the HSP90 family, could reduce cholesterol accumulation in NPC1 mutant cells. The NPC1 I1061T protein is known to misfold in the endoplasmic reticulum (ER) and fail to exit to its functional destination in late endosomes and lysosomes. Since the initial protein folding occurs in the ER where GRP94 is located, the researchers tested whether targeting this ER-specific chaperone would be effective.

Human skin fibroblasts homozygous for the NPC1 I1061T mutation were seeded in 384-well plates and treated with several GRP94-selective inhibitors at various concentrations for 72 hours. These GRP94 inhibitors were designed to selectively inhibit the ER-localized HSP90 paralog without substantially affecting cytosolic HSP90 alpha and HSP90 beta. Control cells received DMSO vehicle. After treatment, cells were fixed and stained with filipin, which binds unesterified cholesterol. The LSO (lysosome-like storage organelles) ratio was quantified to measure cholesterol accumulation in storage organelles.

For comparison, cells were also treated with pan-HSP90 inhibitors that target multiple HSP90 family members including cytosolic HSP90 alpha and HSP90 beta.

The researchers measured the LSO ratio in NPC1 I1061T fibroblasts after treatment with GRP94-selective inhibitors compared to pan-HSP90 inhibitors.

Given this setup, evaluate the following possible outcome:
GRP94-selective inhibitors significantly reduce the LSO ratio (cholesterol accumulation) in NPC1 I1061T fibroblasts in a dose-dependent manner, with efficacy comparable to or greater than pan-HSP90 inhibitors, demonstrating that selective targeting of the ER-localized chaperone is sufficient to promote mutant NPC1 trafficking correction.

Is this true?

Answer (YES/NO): NO